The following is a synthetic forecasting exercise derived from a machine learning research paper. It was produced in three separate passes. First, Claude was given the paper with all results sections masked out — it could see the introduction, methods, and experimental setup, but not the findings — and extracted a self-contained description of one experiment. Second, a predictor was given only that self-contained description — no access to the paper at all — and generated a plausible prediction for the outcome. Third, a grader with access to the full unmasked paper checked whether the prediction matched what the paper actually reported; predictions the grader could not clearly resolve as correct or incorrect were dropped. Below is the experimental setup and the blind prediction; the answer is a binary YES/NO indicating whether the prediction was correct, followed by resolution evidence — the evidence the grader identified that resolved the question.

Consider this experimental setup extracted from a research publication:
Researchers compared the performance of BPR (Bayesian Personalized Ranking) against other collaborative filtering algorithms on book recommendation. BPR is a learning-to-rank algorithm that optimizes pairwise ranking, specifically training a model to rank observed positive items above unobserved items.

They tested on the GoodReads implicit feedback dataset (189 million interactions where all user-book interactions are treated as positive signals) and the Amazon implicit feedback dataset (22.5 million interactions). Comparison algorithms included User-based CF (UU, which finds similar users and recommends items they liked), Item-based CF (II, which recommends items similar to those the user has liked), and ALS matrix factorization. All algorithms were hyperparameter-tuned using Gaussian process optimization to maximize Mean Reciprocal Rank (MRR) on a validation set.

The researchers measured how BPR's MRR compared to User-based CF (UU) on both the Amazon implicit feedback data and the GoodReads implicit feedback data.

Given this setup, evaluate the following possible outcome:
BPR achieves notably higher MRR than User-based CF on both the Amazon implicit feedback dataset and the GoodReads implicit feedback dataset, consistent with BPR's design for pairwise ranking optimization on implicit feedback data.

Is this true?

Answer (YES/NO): NO